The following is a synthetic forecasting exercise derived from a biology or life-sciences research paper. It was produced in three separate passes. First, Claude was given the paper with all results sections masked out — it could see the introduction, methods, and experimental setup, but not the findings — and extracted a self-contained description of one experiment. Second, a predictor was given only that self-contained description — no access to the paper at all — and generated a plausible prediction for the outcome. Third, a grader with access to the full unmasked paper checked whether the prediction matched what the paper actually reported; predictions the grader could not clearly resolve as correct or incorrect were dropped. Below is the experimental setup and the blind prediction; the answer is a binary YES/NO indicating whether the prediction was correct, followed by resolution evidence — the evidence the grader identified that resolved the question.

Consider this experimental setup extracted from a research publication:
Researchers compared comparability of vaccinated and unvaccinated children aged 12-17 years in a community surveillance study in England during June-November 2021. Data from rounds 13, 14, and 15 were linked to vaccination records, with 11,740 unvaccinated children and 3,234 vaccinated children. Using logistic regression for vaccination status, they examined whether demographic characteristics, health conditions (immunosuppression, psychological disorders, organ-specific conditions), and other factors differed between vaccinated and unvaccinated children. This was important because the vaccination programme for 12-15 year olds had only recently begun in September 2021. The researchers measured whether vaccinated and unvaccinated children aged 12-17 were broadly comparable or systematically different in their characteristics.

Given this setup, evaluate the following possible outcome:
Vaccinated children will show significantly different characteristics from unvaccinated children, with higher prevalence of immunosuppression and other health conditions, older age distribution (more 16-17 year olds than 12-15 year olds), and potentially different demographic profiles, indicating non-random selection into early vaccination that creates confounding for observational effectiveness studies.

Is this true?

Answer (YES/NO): NO